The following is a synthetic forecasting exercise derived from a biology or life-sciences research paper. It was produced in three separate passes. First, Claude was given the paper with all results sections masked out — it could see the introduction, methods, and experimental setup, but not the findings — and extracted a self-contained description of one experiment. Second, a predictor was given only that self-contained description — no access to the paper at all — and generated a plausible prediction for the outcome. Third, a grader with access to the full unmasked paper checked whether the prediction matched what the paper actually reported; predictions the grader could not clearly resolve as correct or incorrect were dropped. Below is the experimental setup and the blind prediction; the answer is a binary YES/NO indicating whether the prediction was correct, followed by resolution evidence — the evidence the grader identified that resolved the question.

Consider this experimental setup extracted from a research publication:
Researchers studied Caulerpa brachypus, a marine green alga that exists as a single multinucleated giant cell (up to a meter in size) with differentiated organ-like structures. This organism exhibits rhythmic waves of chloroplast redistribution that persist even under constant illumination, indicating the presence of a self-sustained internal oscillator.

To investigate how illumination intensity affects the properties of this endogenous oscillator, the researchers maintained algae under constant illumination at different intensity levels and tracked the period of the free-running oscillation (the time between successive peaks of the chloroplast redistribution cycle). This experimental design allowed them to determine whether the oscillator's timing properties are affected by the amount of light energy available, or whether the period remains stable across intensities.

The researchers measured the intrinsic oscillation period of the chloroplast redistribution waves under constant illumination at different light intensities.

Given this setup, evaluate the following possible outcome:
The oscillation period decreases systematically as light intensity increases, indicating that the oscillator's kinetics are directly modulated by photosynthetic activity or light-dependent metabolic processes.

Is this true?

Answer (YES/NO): NO